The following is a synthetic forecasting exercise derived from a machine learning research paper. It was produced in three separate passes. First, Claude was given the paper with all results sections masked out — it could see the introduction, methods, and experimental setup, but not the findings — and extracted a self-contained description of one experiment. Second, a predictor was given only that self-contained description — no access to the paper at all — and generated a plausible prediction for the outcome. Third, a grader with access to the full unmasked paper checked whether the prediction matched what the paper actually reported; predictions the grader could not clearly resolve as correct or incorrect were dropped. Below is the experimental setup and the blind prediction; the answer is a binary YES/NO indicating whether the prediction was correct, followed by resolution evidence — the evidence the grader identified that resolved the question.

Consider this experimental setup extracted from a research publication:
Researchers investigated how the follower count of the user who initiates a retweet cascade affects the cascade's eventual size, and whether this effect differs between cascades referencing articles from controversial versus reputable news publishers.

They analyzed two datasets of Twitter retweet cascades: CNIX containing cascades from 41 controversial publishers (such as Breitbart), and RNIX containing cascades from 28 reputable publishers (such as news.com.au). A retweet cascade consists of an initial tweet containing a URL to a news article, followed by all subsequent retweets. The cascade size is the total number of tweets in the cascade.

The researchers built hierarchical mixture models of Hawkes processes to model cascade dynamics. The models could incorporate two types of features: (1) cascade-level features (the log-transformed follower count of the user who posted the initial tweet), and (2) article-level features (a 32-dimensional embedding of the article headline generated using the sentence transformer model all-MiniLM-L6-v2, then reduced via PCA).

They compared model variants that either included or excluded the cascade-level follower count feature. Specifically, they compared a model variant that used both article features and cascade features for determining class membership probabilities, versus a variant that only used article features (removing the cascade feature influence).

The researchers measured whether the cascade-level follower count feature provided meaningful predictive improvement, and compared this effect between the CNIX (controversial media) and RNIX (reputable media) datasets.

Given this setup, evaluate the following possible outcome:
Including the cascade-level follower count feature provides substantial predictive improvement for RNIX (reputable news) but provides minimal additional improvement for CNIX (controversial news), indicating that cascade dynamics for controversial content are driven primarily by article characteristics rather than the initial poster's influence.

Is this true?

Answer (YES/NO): NO